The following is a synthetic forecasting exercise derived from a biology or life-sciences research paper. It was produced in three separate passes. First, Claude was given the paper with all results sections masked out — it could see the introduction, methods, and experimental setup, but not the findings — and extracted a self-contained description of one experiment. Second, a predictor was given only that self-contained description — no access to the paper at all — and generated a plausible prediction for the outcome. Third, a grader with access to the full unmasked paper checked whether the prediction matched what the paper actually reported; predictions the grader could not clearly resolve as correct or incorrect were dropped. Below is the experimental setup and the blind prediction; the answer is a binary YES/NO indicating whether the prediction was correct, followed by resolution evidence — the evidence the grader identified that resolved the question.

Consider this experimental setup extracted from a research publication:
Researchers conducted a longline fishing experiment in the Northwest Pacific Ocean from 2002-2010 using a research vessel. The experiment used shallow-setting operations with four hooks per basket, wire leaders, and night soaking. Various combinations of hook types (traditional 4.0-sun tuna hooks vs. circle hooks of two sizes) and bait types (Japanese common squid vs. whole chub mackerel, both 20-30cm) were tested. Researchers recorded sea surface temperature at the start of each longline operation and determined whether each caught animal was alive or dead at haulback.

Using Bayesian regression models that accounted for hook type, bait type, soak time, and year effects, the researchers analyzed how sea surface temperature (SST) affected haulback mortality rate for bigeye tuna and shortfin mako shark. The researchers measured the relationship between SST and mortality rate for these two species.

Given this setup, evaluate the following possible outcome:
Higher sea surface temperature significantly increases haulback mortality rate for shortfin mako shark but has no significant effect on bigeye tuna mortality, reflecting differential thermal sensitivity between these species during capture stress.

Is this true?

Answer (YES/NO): NO